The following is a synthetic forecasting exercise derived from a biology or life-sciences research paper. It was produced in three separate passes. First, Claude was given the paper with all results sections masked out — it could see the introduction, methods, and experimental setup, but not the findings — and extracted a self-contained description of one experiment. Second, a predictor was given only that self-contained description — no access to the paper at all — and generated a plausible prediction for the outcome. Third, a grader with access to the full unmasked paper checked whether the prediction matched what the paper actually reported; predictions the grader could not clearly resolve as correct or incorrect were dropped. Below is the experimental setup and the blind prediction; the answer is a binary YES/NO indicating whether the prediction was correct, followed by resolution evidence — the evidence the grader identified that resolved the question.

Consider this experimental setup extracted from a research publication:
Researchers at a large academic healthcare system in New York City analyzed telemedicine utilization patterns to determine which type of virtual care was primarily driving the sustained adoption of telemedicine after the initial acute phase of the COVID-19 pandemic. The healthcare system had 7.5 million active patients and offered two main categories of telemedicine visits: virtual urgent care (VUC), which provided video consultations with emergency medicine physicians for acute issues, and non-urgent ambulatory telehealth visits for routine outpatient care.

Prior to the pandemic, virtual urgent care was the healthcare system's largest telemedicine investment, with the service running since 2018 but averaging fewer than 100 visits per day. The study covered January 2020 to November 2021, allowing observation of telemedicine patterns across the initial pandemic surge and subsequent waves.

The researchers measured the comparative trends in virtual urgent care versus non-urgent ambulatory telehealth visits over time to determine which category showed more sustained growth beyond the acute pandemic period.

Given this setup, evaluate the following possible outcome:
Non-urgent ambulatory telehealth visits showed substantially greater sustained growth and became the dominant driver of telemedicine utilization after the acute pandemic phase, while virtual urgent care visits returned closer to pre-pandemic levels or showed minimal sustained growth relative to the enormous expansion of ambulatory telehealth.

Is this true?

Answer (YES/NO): YES